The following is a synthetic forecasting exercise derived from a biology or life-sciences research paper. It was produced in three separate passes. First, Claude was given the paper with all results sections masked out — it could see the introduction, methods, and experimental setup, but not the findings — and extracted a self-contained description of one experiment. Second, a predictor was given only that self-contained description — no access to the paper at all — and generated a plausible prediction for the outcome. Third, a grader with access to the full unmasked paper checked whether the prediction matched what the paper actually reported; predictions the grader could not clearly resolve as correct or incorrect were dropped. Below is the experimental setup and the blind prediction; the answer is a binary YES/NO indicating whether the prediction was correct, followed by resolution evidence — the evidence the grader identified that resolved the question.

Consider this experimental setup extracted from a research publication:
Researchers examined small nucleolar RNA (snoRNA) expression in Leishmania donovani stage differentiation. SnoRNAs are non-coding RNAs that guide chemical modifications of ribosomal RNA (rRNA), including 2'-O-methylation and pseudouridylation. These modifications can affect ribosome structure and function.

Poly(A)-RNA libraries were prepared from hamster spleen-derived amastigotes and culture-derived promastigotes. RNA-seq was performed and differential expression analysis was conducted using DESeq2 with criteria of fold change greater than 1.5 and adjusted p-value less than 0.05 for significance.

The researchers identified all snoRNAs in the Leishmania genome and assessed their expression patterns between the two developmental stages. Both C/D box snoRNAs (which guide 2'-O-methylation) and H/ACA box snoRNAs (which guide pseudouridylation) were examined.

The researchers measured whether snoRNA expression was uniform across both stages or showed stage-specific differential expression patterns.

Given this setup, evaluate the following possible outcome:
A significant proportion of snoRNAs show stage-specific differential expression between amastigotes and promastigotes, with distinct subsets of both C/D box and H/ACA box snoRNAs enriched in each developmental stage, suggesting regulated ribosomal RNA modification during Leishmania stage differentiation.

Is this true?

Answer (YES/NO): YES